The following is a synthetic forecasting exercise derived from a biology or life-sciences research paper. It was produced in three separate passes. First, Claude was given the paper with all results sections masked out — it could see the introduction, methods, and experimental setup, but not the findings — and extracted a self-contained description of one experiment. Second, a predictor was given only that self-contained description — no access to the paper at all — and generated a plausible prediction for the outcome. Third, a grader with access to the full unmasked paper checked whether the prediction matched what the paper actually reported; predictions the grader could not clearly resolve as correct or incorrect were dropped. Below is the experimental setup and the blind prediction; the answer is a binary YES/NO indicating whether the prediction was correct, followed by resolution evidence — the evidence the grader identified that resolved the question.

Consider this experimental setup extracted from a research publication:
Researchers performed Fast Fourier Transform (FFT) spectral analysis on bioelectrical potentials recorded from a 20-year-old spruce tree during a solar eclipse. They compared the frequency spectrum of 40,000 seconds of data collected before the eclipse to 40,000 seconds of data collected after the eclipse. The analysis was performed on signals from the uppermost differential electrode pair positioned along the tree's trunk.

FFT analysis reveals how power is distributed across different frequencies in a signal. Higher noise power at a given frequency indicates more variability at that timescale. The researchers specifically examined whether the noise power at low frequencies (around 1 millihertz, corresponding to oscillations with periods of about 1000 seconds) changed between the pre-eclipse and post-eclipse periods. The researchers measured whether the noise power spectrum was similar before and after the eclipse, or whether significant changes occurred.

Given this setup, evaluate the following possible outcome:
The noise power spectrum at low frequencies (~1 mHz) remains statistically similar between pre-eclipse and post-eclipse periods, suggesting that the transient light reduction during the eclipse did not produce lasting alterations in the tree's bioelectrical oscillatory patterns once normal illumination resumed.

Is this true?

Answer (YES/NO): NO